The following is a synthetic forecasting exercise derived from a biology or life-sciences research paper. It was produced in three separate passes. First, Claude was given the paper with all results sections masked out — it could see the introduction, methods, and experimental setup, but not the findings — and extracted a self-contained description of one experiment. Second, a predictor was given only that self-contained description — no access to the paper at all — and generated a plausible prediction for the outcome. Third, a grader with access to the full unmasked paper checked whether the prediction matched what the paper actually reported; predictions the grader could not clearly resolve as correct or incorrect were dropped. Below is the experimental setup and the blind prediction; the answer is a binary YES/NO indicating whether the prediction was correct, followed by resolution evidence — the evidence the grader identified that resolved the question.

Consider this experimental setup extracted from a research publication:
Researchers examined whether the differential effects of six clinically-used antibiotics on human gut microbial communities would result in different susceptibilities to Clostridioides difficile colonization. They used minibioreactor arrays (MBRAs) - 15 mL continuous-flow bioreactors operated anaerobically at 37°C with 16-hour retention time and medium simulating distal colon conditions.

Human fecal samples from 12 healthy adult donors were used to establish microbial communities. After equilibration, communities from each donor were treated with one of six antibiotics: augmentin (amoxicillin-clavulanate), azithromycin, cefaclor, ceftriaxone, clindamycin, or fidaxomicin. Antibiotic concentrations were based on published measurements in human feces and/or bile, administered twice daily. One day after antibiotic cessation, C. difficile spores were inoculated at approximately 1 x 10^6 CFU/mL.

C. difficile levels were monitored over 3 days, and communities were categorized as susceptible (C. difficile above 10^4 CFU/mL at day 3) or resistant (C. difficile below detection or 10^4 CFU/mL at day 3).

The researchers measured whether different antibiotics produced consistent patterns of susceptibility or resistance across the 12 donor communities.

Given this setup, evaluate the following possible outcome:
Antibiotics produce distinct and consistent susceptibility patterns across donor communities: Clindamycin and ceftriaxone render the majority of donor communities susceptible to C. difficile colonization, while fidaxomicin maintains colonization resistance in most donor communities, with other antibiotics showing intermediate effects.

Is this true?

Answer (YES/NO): NO